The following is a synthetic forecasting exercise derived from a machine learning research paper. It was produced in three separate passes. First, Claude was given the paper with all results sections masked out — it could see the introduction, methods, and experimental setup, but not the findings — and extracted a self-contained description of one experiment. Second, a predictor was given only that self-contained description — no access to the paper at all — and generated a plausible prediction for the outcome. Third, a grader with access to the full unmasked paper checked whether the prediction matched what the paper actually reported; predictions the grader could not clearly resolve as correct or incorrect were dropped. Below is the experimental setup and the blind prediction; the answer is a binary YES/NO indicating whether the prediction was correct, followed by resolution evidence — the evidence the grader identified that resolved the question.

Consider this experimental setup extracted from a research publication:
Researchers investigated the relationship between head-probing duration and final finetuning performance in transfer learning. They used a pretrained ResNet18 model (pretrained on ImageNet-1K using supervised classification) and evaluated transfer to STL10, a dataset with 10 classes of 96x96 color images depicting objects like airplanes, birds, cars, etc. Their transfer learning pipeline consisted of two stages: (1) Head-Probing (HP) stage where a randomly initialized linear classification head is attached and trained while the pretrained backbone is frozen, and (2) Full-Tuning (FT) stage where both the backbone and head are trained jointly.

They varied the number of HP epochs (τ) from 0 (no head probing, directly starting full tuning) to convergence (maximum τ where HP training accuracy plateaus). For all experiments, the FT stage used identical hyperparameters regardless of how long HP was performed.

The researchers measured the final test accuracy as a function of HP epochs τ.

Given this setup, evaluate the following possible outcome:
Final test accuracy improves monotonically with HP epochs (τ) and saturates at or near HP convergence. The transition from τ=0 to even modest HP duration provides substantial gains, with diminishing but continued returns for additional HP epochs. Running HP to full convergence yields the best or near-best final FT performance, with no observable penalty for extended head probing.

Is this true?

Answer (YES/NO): NO